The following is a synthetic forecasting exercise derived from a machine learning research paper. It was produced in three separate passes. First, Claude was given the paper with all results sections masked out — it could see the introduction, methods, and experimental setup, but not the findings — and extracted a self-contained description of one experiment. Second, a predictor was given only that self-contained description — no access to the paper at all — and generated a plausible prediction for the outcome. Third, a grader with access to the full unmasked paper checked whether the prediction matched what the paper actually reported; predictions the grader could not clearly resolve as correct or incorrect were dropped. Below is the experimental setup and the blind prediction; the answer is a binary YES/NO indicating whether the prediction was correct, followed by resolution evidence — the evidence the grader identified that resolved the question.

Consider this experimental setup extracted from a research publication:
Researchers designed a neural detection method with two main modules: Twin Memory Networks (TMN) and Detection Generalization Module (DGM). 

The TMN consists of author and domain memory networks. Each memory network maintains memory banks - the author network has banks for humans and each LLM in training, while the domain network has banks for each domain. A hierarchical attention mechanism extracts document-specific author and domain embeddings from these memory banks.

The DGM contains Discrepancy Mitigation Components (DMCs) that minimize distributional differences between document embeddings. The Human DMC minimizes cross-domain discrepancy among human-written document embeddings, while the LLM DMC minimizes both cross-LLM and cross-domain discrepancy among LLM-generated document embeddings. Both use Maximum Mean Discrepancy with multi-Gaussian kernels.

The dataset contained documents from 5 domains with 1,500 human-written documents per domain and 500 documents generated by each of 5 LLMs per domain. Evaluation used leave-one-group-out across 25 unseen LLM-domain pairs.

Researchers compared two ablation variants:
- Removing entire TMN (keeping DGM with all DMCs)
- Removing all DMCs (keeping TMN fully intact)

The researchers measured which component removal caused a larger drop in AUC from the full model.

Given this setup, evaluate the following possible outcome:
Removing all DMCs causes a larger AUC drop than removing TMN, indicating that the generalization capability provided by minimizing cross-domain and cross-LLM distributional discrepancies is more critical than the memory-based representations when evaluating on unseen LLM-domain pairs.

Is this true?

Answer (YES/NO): YES